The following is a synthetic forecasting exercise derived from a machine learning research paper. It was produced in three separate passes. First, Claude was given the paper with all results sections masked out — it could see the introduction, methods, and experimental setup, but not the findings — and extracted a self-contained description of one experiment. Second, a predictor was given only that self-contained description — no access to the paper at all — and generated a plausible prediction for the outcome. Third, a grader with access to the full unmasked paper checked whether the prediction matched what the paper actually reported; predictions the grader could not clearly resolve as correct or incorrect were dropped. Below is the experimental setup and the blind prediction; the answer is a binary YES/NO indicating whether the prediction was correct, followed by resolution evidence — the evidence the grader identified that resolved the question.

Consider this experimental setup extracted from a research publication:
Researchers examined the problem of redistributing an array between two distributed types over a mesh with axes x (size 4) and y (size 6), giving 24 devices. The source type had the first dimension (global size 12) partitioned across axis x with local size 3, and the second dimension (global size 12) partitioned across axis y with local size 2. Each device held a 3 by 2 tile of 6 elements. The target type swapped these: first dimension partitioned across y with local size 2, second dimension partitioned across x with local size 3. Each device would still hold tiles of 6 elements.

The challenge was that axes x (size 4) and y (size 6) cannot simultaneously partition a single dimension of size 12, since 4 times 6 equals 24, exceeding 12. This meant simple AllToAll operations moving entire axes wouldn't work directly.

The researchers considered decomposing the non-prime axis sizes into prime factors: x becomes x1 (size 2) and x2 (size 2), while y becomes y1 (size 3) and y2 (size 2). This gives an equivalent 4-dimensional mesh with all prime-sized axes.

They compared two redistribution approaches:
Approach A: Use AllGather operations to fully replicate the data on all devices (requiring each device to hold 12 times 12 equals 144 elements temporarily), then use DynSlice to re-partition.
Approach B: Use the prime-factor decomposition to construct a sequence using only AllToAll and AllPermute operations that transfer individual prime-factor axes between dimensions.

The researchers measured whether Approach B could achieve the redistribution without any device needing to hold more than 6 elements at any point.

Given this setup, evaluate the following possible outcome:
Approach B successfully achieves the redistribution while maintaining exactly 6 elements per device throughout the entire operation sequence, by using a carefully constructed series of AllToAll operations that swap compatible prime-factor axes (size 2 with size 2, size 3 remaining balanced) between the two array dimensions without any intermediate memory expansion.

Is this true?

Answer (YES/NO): NO